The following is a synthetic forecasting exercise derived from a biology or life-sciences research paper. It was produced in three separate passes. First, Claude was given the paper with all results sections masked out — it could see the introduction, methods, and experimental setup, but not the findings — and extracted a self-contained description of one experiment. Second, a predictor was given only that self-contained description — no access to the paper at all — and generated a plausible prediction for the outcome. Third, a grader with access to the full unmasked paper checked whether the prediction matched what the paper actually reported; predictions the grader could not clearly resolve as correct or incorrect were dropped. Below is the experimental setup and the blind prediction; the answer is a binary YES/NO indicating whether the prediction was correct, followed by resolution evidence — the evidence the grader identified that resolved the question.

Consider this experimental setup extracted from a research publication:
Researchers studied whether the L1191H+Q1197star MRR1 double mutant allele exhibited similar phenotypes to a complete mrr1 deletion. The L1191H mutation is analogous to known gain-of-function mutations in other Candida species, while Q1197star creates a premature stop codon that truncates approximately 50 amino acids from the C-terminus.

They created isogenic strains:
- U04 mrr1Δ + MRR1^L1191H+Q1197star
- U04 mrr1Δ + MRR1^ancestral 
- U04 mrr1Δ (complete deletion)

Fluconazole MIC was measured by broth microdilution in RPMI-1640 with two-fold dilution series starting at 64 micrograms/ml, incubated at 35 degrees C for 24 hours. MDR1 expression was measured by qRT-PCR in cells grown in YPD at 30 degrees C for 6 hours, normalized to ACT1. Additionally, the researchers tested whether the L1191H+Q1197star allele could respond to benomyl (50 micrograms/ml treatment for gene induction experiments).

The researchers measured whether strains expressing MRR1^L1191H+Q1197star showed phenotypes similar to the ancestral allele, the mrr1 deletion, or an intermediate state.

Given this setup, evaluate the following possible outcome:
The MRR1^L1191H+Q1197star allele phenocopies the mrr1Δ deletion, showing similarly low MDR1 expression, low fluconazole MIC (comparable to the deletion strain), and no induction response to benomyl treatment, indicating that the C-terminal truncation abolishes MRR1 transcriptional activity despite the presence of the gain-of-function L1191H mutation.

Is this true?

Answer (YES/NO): NO